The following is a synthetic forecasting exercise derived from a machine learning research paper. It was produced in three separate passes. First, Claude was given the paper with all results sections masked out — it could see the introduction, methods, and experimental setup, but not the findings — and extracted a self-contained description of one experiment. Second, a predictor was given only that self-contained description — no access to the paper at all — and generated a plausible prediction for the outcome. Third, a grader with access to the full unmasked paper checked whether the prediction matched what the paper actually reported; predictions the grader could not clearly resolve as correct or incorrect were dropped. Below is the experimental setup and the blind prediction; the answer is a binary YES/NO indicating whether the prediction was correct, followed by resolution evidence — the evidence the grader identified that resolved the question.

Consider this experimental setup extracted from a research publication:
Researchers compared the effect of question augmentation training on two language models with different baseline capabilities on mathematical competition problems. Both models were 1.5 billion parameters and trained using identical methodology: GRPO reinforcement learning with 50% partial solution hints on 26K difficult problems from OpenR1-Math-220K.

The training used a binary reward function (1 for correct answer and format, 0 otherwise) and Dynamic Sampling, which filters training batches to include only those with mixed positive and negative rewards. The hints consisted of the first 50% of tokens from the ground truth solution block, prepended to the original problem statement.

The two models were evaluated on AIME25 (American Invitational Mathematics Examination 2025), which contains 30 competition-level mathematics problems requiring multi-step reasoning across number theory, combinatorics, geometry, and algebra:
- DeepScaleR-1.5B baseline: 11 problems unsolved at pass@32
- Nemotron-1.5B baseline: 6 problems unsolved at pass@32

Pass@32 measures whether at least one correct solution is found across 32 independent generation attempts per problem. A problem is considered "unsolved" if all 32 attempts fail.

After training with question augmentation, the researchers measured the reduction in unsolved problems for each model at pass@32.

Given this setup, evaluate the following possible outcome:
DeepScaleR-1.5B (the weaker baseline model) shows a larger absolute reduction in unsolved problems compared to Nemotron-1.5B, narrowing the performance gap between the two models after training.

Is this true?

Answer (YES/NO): YES